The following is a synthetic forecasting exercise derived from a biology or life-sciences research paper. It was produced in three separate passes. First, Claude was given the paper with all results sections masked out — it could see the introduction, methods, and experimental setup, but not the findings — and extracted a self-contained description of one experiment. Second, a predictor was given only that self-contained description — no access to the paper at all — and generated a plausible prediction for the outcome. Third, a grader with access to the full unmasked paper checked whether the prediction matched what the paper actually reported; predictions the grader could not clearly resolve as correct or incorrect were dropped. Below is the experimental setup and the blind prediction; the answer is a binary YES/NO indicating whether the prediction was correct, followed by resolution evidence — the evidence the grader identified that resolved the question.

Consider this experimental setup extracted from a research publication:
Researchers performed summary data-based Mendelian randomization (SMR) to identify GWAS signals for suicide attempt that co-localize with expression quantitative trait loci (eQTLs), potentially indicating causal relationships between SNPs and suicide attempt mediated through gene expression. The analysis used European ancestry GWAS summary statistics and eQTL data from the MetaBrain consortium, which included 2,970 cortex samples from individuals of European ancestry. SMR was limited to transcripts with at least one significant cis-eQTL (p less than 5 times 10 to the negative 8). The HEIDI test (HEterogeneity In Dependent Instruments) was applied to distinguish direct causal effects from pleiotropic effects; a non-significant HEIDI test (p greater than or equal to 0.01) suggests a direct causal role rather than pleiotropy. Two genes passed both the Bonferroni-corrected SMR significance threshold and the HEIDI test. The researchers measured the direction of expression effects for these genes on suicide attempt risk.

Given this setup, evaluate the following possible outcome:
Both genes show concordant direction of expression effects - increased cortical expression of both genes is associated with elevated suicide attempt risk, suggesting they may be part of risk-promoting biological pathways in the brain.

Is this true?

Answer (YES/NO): NO